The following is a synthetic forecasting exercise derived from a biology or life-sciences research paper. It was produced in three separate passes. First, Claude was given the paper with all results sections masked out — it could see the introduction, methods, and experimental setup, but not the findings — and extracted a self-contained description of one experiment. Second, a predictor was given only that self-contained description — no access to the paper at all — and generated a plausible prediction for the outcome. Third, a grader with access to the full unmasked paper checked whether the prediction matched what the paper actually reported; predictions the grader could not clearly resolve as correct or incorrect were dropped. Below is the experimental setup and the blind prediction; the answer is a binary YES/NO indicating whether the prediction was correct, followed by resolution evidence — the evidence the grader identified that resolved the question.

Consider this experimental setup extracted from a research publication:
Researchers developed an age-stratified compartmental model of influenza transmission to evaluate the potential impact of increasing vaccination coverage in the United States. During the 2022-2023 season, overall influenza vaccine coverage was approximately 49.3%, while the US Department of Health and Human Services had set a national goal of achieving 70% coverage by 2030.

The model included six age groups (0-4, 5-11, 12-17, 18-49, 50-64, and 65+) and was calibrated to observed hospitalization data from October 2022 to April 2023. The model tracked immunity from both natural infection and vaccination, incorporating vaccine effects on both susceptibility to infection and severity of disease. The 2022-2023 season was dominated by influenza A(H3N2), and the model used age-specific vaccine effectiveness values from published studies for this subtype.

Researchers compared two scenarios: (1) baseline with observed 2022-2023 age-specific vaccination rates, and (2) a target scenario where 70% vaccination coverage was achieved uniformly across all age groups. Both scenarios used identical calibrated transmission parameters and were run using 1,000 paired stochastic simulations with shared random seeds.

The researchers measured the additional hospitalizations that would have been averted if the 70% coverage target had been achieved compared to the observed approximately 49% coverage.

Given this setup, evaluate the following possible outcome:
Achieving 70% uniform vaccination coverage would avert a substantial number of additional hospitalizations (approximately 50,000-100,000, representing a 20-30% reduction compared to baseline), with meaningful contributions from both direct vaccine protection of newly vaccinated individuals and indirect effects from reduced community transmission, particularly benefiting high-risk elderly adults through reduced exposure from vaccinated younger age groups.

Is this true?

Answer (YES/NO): NO